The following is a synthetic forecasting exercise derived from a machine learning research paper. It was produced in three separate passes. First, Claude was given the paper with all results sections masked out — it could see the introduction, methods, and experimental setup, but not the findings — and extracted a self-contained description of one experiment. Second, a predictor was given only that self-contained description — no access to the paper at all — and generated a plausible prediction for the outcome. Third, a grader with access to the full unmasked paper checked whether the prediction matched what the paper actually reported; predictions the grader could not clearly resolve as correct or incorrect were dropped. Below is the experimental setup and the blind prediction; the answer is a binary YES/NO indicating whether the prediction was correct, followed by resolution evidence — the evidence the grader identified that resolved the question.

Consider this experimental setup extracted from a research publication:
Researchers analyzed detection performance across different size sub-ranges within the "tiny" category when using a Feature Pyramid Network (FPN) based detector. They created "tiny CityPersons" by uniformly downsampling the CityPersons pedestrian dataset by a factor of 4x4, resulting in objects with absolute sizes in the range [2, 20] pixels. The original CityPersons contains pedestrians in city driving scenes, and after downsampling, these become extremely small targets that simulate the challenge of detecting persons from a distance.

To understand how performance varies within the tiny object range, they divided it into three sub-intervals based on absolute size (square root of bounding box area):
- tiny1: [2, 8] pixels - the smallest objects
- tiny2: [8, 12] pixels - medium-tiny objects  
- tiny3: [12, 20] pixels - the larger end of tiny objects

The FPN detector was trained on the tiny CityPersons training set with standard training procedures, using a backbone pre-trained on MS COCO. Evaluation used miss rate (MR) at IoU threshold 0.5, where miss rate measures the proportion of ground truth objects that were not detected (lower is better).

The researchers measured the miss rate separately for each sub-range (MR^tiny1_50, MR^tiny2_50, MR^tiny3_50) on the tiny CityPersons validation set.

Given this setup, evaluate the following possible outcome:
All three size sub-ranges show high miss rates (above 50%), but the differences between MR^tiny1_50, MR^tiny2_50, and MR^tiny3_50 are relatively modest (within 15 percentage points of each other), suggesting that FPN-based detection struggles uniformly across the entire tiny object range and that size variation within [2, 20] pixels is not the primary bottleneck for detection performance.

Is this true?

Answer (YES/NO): NO